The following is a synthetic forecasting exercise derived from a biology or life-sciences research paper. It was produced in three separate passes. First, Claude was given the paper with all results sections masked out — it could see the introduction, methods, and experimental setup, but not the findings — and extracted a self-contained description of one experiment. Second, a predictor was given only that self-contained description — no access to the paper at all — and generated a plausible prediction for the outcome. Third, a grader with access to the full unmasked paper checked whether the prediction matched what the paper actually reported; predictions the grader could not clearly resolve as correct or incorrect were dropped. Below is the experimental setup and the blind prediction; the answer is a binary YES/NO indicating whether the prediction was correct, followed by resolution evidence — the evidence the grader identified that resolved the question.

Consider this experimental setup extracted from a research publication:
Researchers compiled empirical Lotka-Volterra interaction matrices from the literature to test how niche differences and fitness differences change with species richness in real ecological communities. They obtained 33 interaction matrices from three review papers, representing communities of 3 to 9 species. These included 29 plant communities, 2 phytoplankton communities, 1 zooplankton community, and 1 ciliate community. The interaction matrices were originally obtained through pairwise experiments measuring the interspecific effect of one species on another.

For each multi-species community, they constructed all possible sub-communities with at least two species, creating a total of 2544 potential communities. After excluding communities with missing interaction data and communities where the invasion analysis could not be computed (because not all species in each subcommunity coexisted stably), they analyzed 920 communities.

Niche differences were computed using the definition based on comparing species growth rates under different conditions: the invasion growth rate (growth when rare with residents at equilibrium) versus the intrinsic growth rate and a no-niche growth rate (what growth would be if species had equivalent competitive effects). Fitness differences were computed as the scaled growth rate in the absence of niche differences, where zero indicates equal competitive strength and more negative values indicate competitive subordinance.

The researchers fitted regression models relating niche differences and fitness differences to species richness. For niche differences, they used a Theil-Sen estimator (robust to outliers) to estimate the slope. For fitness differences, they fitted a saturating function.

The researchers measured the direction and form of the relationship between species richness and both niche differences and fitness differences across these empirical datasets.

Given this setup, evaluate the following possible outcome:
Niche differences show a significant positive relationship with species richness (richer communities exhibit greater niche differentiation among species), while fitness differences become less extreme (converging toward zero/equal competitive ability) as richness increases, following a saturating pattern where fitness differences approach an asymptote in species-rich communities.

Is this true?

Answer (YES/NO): NO